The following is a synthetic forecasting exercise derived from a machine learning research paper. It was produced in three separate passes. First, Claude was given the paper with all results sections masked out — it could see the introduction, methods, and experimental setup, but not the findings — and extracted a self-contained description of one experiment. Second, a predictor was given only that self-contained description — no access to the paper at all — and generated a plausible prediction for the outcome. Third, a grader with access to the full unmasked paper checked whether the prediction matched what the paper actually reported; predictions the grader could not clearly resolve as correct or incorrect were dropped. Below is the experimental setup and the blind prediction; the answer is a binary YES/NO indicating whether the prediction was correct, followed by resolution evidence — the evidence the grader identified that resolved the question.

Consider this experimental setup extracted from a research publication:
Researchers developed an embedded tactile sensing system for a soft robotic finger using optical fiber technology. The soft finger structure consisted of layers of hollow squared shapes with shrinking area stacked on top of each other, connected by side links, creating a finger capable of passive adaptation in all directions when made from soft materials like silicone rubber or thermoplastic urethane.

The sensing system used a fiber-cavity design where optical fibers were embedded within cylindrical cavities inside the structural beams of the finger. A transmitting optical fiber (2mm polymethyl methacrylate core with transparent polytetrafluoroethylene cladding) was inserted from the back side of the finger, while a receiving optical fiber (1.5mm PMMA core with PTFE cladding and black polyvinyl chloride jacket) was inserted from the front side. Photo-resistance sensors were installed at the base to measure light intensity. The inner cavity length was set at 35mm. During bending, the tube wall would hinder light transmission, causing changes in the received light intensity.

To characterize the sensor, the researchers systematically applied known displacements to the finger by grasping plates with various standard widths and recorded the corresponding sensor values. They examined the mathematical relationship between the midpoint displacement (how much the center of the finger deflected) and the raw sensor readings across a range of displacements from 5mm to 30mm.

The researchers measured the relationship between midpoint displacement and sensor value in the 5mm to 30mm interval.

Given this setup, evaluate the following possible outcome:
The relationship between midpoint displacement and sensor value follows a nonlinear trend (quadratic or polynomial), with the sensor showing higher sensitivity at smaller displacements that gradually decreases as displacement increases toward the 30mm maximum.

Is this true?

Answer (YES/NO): NO